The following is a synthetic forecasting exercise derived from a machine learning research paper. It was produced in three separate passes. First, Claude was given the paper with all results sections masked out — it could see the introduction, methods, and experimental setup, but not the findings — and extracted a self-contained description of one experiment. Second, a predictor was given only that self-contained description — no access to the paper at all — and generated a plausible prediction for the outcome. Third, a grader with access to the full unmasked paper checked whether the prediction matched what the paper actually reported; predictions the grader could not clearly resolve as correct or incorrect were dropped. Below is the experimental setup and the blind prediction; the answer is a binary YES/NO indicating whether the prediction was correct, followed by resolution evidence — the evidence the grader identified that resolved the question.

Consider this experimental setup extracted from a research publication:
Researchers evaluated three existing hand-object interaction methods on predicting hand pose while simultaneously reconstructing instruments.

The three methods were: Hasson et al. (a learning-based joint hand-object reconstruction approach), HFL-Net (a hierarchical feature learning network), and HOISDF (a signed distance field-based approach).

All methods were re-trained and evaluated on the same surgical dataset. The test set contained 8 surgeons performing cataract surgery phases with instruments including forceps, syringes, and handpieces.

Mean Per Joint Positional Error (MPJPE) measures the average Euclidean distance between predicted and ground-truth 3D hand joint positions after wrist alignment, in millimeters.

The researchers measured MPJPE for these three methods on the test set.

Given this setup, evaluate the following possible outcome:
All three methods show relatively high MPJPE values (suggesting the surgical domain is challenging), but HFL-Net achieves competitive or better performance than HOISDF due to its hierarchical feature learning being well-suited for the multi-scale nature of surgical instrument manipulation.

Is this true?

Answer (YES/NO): NO